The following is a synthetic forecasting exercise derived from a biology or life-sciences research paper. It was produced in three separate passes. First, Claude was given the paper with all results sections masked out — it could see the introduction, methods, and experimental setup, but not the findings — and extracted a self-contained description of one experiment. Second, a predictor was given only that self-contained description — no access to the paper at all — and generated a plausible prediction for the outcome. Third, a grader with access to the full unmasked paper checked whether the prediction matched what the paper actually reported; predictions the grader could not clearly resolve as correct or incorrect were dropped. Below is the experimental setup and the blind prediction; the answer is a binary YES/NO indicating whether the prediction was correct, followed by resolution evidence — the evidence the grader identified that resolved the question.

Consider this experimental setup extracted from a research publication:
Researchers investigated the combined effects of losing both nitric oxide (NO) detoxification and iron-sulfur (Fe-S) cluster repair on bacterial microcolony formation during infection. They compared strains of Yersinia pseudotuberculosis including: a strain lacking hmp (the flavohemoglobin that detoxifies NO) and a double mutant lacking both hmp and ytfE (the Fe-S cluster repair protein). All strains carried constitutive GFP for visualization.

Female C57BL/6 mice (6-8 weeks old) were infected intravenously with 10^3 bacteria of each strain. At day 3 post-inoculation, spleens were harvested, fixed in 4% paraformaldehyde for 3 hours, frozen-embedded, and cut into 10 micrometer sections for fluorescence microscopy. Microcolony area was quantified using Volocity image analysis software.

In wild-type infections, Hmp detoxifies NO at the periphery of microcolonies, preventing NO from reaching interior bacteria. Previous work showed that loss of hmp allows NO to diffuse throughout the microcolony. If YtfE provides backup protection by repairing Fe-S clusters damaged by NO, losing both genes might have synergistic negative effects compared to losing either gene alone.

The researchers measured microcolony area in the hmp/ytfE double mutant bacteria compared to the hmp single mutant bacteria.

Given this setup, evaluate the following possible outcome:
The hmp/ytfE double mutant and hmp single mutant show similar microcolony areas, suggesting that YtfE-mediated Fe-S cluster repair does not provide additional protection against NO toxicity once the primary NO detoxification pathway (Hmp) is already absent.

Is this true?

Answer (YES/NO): NO